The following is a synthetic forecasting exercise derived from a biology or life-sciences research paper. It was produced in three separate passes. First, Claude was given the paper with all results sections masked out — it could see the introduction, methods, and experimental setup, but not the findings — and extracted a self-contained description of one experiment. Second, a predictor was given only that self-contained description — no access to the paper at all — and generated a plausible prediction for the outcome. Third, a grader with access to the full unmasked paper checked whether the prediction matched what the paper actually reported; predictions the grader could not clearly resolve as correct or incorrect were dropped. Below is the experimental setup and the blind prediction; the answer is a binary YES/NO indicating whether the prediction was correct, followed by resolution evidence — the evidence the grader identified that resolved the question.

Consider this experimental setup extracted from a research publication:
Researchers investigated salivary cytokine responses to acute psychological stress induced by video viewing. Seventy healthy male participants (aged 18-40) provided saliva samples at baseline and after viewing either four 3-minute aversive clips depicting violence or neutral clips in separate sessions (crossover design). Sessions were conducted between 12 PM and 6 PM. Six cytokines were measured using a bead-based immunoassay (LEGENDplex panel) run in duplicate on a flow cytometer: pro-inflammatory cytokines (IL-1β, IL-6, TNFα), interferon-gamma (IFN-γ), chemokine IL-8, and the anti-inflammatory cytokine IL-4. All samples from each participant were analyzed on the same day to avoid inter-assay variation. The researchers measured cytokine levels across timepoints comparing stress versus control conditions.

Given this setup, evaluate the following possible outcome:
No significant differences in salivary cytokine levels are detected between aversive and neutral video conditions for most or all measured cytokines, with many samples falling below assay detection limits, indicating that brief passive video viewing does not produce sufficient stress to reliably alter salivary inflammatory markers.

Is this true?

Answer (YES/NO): NO